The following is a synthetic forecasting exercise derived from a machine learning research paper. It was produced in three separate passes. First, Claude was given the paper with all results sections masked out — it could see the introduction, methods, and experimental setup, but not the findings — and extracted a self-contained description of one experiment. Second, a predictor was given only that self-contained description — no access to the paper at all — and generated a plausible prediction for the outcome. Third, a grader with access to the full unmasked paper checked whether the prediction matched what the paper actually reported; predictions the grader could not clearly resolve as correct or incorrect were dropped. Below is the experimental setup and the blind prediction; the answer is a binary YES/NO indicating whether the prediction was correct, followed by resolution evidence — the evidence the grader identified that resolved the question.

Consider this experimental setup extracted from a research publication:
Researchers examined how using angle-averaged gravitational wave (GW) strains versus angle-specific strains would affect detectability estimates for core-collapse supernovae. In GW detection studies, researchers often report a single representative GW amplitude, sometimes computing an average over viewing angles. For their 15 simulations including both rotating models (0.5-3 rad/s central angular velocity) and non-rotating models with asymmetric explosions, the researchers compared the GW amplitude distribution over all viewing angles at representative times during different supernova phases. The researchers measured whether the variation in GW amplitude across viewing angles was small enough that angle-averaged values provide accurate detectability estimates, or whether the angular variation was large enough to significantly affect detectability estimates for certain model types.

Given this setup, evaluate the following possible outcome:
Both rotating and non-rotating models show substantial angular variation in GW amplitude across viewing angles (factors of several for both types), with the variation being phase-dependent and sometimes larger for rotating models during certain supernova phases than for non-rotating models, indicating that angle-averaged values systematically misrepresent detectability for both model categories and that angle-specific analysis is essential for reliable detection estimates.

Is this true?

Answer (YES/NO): NO